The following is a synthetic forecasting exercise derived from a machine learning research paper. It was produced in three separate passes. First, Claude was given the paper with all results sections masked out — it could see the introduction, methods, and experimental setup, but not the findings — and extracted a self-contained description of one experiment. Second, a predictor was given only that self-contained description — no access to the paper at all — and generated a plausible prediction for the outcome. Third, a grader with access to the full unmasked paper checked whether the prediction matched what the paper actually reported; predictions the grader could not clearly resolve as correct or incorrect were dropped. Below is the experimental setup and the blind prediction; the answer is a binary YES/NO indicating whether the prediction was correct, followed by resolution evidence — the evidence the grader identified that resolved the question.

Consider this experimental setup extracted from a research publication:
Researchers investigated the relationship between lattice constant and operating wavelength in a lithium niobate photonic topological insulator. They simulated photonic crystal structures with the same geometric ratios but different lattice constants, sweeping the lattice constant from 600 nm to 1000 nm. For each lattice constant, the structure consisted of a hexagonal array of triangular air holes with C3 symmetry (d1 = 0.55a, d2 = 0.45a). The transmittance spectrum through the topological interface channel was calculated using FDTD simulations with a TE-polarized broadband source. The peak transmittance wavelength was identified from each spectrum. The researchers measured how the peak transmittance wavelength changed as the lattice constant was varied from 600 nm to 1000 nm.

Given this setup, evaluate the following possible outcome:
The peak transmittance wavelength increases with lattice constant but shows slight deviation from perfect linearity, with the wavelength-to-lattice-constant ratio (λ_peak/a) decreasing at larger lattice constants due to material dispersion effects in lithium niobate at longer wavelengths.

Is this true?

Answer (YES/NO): NO